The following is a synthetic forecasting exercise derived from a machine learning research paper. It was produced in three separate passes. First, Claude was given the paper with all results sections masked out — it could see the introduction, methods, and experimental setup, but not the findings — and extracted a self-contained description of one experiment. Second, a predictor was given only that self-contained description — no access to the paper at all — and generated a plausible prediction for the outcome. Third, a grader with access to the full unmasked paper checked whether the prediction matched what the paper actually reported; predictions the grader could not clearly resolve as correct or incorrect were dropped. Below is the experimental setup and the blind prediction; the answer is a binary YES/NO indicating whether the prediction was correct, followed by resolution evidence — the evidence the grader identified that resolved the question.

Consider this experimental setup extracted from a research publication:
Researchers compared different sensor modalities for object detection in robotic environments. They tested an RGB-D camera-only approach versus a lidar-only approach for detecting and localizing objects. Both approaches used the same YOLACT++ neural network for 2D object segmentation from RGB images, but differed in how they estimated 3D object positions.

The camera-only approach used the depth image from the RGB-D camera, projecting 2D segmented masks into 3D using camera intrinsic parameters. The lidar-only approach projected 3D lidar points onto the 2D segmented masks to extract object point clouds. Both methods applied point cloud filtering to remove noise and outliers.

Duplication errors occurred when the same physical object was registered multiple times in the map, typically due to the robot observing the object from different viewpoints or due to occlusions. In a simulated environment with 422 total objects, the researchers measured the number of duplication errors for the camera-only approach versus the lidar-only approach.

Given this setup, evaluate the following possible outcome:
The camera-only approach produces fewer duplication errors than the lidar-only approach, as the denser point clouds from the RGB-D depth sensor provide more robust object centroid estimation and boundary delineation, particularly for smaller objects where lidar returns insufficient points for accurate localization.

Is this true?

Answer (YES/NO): YES